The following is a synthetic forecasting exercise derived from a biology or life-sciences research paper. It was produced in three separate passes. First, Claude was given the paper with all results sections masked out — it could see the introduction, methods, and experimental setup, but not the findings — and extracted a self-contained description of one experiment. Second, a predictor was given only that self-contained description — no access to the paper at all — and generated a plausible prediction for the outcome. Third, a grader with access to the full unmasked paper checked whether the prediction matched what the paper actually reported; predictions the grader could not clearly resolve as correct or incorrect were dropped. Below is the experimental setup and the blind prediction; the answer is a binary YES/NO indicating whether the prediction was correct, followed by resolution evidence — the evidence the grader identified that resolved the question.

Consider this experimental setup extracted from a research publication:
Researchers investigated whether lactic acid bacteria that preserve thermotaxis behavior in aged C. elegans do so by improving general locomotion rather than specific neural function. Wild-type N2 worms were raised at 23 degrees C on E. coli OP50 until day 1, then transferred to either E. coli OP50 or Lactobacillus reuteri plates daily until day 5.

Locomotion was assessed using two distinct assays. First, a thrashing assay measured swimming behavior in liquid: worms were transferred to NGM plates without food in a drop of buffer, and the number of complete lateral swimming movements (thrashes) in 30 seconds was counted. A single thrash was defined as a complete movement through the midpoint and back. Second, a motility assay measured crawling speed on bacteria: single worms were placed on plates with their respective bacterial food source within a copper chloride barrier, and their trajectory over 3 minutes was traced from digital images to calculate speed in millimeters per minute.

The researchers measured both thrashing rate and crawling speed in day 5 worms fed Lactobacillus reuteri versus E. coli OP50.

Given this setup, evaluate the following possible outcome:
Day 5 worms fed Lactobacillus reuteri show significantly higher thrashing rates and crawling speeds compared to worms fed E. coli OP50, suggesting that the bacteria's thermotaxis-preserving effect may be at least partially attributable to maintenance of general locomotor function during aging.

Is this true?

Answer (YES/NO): NO